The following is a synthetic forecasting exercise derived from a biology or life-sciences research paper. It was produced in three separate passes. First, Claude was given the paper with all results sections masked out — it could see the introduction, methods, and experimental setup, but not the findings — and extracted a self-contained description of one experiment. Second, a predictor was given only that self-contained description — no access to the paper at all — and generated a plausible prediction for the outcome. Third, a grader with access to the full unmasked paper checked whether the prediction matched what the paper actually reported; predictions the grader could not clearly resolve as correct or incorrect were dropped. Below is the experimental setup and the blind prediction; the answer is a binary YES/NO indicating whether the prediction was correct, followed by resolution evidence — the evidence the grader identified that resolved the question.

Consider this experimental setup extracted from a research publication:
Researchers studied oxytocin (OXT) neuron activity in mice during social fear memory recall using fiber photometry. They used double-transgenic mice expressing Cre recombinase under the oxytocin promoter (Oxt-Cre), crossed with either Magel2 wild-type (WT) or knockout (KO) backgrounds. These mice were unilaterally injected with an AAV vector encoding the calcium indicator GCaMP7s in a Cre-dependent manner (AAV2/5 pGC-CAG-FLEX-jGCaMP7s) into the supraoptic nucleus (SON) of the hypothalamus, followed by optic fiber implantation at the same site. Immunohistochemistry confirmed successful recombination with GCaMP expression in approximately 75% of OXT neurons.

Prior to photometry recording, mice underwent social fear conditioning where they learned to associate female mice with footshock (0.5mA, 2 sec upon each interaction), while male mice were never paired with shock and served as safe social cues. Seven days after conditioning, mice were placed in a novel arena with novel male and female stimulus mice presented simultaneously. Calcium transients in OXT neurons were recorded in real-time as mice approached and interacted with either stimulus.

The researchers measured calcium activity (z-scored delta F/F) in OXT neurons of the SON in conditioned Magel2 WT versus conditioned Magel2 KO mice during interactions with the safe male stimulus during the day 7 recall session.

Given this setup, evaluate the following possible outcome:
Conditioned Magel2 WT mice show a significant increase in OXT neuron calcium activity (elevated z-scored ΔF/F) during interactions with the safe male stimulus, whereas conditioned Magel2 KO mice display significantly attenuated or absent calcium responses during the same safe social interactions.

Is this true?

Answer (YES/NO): YES